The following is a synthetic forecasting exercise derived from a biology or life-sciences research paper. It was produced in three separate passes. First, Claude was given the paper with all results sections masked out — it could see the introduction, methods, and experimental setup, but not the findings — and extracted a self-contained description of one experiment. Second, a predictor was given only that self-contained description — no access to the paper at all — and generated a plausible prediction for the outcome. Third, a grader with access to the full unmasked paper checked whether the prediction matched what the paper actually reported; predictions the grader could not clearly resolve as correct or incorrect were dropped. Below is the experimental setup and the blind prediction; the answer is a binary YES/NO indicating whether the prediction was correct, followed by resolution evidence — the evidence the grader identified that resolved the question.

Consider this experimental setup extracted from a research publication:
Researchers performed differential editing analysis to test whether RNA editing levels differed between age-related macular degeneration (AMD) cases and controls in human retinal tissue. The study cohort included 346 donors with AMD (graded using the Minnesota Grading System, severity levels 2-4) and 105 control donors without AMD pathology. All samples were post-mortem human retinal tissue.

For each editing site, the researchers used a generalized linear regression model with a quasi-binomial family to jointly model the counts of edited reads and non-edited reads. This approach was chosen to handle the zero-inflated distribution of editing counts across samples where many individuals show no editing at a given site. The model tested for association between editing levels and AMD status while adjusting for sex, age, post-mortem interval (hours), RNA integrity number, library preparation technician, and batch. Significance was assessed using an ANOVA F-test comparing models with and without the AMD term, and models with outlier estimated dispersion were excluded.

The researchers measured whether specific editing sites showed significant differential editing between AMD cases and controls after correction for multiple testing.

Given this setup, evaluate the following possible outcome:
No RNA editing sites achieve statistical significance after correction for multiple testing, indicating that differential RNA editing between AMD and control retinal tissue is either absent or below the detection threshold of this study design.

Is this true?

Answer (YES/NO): NO